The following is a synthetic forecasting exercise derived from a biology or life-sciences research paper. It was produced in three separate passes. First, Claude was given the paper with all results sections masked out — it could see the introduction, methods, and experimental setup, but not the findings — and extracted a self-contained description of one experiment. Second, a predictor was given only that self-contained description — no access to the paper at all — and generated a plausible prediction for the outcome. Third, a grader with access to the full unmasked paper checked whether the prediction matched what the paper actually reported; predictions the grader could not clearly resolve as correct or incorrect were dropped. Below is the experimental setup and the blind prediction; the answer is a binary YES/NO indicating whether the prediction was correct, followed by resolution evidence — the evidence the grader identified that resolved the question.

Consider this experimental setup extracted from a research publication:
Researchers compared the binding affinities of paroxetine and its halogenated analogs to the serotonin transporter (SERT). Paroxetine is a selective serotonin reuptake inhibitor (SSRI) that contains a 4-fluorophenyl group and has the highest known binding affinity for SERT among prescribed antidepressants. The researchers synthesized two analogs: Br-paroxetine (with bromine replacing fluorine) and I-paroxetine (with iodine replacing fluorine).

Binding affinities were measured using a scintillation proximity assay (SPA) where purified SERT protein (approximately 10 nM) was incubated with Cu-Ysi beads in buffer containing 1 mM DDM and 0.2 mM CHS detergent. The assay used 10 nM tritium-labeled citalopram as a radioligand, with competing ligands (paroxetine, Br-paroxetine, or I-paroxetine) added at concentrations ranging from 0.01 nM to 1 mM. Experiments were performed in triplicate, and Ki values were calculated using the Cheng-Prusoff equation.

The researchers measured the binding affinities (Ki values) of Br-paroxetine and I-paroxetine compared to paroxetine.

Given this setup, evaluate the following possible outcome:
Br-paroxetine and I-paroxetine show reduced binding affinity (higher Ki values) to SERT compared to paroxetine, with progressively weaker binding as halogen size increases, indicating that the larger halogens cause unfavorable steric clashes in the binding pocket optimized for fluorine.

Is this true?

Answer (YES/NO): YES